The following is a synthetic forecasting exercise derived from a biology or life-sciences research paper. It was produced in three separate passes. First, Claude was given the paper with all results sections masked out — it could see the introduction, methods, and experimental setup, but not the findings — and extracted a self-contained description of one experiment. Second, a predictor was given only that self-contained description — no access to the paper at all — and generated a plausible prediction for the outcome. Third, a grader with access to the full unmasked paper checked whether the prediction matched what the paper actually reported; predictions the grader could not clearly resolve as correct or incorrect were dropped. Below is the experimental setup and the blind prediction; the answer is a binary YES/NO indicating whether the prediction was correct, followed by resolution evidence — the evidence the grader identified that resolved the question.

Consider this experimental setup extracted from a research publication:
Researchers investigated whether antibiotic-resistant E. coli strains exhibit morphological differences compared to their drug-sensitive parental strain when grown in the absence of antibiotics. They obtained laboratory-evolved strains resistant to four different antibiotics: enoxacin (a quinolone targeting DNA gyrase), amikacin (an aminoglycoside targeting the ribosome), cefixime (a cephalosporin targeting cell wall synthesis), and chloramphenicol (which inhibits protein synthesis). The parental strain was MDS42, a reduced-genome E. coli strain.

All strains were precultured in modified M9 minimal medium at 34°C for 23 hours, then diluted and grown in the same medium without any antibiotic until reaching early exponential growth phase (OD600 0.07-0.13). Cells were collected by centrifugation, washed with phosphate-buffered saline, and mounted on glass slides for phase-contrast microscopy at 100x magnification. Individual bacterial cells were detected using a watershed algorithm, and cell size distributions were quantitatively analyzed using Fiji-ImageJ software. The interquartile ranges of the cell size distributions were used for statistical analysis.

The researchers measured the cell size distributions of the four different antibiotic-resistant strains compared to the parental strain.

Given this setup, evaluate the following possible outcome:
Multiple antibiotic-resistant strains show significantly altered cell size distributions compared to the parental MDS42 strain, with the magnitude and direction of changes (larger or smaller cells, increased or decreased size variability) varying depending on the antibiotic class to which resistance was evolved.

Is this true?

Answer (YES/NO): YES